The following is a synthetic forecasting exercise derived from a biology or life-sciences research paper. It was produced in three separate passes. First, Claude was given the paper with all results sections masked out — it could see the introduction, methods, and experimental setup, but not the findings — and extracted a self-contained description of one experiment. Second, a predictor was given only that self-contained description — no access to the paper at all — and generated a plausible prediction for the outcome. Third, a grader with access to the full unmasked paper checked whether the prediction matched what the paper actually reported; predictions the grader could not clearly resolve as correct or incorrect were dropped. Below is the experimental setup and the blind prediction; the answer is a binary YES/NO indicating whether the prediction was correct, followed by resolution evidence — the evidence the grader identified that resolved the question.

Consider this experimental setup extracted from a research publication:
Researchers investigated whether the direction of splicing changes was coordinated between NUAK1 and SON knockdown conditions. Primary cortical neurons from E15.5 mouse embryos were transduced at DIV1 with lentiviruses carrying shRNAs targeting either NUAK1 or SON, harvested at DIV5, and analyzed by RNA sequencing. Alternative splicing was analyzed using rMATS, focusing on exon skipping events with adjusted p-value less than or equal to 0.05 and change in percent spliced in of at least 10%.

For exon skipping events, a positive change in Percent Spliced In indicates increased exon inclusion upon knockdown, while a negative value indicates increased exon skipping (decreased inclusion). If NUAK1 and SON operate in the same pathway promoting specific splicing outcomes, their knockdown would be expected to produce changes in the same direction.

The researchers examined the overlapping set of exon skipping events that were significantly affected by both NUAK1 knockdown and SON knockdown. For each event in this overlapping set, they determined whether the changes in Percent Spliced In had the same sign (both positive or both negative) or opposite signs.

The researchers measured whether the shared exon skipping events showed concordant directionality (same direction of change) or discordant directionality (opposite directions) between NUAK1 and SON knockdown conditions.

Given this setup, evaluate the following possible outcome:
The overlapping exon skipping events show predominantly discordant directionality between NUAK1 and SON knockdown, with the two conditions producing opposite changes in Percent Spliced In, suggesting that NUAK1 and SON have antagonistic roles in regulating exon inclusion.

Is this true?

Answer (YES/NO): NO